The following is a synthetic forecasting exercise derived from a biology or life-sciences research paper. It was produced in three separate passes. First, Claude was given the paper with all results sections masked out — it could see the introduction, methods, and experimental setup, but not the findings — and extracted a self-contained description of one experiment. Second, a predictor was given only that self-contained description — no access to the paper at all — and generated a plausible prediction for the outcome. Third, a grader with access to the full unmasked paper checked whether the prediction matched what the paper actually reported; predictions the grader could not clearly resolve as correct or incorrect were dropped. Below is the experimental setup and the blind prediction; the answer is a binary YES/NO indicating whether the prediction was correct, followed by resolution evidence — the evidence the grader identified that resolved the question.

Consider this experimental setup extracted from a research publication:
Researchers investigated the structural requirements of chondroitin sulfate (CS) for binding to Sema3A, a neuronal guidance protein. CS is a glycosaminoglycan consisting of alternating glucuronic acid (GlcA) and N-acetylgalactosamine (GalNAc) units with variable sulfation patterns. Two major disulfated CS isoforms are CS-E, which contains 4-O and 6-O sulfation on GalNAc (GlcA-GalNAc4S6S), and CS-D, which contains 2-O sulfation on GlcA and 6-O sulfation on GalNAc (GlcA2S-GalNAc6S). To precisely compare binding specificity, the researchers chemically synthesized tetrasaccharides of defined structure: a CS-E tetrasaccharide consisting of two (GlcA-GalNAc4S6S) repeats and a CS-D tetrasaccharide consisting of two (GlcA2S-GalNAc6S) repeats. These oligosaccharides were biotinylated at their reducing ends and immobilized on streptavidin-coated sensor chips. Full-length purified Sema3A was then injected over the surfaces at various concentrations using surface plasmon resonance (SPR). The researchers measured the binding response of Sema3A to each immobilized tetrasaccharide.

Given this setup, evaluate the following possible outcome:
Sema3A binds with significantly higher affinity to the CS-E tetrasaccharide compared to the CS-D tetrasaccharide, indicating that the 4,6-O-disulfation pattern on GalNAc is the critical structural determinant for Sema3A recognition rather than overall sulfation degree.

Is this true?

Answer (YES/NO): YES